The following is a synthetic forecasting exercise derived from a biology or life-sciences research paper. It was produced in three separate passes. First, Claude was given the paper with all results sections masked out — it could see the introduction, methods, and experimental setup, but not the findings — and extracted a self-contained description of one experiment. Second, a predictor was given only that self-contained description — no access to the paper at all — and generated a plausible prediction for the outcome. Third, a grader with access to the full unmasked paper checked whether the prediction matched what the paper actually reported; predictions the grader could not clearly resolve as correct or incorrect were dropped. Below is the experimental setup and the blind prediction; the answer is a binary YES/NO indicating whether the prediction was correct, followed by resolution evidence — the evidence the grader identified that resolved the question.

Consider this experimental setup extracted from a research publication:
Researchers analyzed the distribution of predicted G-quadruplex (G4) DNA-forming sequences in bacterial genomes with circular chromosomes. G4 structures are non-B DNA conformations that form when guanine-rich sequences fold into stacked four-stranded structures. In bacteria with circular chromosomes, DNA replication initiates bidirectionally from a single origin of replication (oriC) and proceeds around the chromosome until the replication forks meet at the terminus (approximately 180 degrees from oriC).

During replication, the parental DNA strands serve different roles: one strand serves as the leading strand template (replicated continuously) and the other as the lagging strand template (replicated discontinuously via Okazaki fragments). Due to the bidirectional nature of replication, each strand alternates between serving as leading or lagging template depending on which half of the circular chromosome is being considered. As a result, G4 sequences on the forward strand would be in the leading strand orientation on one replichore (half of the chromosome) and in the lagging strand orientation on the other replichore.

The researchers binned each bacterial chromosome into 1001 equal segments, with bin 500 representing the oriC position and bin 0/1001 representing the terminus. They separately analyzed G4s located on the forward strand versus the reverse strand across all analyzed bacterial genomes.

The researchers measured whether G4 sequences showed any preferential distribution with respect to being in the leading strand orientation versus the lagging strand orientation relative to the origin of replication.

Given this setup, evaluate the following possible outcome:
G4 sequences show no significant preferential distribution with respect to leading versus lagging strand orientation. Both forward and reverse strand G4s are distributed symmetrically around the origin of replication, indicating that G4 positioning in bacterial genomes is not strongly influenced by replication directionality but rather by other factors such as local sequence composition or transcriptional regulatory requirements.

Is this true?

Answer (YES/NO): NO